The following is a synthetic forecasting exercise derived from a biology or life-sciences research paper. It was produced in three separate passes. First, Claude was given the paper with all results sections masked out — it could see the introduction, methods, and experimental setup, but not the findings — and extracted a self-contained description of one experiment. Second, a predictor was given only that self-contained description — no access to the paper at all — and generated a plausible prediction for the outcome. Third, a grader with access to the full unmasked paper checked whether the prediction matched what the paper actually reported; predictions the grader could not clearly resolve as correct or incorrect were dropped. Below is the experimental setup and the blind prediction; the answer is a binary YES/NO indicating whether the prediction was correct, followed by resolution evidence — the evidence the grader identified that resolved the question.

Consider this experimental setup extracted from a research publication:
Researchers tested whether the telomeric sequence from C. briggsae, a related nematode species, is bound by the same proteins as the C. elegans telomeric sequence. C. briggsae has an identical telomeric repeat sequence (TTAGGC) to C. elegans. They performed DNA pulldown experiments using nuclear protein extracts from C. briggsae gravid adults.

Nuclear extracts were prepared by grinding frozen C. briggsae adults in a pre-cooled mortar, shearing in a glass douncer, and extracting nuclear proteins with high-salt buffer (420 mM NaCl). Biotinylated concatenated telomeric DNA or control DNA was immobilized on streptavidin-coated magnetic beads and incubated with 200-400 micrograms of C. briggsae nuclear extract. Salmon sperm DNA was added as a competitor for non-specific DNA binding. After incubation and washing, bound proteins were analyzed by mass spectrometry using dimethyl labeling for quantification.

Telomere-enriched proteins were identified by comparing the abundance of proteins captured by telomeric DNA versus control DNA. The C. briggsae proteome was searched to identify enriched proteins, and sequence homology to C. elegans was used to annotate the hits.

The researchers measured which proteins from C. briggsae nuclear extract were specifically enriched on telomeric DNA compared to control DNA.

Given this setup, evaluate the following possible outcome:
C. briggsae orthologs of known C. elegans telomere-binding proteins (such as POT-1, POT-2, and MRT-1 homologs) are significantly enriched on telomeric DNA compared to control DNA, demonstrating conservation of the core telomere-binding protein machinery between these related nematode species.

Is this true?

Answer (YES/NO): NO